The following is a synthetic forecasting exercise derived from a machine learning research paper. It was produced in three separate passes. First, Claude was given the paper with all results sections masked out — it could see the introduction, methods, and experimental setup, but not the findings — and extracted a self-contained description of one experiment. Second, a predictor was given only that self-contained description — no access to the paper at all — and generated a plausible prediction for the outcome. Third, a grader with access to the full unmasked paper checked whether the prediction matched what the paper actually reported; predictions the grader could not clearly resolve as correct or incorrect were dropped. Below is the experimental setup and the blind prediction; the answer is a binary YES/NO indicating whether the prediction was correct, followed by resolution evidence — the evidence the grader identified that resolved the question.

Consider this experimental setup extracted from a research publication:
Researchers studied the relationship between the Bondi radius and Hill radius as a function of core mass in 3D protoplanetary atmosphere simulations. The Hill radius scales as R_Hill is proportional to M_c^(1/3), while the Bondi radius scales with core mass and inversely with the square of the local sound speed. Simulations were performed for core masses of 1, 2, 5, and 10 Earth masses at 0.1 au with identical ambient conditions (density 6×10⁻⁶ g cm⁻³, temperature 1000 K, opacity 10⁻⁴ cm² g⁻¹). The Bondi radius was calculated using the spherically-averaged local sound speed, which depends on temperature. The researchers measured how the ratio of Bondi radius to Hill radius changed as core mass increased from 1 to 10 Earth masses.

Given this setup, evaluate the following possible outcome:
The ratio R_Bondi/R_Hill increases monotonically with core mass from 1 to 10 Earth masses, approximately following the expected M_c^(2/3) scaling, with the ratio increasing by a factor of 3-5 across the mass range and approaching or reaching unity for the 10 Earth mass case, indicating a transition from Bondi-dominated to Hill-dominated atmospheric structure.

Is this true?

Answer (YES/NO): NO